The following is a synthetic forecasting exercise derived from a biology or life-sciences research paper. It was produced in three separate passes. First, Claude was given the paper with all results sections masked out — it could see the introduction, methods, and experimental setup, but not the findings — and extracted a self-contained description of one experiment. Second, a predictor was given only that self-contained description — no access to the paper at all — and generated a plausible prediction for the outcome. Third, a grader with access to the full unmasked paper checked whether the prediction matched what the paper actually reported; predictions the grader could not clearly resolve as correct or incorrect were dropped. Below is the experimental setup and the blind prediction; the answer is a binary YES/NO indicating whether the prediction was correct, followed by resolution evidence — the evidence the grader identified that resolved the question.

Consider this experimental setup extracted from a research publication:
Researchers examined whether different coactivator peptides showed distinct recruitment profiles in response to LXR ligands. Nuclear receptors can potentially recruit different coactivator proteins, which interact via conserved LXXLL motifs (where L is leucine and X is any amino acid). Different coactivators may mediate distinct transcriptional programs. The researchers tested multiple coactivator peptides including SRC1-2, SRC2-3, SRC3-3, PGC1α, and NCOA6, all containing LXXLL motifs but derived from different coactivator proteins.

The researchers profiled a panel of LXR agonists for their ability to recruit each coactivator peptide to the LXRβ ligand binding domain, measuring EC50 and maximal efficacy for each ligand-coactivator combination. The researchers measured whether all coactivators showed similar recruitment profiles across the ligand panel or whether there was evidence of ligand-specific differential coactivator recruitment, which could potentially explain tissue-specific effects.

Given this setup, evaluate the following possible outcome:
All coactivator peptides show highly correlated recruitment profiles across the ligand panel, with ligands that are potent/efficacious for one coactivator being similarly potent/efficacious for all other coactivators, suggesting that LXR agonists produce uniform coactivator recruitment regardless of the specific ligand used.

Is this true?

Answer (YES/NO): NO